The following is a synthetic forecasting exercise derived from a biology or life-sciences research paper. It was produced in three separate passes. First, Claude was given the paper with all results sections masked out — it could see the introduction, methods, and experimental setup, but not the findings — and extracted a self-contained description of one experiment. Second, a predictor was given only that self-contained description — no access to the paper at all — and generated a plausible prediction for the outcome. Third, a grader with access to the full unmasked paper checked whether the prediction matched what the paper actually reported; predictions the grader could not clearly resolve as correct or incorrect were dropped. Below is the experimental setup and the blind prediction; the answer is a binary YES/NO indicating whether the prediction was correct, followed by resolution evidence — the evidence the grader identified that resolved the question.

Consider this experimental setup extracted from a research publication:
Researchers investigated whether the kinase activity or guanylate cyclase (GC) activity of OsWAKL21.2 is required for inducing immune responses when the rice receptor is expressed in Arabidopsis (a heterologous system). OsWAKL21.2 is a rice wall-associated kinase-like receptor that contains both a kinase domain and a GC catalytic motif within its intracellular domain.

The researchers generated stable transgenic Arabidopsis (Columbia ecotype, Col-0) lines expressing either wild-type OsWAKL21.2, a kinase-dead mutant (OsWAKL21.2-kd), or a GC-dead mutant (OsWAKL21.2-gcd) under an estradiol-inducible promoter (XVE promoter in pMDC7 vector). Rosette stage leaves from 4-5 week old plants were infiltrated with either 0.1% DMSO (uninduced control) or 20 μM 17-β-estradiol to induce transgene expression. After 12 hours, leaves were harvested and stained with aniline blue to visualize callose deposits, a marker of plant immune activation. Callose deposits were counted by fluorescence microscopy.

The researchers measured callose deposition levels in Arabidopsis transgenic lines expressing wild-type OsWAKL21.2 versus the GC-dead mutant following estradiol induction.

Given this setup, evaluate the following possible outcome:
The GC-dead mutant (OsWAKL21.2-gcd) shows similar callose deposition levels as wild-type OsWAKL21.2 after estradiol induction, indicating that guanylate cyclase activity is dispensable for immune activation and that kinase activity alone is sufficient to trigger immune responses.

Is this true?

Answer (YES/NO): NO